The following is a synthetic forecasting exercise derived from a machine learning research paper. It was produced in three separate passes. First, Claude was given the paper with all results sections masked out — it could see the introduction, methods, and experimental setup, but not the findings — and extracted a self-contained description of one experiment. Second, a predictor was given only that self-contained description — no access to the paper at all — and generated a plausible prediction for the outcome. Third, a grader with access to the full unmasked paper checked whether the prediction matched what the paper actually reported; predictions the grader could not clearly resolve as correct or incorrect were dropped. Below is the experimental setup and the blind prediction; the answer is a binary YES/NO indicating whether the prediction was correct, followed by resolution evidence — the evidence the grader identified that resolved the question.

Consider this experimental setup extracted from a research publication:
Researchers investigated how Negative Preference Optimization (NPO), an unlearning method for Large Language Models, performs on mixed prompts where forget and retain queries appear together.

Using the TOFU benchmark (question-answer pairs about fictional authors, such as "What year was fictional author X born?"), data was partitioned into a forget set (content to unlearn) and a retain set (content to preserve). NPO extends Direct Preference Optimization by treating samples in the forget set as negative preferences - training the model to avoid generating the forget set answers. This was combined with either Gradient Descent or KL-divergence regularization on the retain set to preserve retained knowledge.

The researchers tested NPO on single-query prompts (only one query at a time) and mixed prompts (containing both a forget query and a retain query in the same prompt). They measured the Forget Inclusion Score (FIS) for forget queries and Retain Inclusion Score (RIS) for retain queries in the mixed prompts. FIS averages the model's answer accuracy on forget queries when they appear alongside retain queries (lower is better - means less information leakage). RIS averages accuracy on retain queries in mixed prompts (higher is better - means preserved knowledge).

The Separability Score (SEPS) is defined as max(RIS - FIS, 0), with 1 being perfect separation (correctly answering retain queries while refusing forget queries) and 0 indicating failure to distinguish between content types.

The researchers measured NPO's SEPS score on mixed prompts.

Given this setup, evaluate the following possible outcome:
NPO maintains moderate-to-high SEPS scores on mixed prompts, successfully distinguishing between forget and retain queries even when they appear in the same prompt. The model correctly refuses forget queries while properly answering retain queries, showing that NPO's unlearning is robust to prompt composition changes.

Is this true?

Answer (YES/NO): NO